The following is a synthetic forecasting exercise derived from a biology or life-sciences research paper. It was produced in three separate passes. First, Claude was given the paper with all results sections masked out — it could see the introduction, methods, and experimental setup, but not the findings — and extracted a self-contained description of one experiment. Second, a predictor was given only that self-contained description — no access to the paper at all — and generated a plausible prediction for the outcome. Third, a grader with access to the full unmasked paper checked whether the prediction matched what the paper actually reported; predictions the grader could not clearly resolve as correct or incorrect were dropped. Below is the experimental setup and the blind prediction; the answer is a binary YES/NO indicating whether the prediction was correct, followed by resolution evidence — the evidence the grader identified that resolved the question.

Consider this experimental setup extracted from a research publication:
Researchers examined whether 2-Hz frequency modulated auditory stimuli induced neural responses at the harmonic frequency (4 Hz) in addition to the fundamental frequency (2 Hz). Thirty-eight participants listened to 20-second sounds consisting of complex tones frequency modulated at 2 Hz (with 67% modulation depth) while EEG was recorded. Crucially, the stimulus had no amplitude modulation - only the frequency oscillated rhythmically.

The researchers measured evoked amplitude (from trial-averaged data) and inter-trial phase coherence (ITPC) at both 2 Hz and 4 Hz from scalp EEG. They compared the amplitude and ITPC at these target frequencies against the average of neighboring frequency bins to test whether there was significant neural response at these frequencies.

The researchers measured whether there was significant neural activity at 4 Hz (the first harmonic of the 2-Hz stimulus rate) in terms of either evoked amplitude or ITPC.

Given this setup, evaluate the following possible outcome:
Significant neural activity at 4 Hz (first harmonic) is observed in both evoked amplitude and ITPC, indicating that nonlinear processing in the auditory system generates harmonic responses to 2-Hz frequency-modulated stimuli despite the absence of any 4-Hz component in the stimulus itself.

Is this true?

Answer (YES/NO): YES